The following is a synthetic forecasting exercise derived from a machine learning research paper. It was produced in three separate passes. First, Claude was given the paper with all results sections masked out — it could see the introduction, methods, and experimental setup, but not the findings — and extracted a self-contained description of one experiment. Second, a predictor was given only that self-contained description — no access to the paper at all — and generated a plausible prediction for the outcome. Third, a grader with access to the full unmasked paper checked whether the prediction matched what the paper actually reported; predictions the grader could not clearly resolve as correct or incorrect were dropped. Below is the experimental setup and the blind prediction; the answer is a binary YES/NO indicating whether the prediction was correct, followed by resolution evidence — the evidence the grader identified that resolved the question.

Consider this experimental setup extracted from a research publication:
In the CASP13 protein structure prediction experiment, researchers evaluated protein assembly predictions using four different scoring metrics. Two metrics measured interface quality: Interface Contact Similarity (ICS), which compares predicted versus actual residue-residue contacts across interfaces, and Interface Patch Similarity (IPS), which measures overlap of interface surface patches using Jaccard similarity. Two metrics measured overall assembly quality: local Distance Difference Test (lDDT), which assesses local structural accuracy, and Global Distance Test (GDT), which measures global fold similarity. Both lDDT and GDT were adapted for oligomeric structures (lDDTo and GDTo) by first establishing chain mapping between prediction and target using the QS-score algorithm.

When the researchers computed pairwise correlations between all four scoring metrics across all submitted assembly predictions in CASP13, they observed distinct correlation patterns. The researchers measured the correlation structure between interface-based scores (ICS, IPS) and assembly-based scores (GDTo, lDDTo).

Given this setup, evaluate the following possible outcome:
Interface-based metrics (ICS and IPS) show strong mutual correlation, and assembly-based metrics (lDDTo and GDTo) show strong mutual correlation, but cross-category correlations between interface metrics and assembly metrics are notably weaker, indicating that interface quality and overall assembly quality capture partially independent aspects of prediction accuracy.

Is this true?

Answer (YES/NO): YES